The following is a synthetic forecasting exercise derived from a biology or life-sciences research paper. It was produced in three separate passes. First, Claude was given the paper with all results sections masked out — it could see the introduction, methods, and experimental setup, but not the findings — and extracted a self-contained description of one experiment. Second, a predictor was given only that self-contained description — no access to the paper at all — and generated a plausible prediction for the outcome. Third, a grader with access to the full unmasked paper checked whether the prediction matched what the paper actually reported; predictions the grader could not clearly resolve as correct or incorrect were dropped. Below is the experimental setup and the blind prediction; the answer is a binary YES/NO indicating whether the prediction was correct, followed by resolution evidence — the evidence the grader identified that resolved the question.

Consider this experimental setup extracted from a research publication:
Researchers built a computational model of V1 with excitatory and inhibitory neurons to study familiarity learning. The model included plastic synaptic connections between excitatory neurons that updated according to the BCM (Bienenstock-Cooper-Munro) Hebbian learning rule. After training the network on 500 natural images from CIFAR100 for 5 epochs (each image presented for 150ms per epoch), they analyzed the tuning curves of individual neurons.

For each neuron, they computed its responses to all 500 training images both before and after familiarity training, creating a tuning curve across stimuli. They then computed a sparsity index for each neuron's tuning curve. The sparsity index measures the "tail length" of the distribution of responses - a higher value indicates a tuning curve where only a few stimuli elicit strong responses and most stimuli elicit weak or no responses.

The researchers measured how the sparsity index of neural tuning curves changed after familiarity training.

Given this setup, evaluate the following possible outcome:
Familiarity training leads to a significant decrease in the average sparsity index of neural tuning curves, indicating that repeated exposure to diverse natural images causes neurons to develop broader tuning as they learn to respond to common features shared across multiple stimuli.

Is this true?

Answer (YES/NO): NO